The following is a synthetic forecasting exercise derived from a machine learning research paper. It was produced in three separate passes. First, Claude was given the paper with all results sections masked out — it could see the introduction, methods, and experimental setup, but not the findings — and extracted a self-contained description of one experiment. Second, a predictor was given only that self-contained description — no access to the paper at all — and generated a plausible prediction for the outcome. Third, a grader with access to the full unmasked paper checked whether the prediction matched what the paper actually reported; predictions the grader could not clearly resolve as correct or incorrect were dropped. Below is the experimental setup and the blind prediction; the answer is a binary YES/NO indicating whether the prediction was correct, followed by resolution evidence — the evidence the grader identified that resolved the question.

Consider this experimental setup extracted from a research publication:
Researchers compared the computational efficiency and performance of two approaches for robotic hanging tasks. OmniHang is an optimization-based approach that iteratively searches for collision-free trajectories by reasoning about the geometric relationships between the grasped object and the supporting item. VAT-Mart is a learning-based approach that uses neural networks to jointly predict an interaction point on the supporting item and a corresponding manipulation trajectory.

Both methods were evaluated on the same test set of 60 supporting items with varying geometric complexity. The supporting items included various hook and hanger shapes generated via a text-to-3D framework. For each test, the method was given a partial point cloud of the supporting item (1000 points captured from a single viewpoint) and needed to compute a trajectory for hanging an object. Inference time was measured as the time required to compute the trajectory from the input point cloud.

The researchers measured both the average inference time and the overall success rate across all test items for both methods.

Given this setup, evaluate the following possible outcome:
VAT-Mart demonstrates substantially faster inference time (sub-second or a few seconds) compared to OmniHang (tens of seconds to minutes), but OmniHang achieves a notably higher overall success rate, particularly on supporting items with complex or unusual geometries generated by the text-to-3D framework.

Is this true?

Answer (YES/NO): NO